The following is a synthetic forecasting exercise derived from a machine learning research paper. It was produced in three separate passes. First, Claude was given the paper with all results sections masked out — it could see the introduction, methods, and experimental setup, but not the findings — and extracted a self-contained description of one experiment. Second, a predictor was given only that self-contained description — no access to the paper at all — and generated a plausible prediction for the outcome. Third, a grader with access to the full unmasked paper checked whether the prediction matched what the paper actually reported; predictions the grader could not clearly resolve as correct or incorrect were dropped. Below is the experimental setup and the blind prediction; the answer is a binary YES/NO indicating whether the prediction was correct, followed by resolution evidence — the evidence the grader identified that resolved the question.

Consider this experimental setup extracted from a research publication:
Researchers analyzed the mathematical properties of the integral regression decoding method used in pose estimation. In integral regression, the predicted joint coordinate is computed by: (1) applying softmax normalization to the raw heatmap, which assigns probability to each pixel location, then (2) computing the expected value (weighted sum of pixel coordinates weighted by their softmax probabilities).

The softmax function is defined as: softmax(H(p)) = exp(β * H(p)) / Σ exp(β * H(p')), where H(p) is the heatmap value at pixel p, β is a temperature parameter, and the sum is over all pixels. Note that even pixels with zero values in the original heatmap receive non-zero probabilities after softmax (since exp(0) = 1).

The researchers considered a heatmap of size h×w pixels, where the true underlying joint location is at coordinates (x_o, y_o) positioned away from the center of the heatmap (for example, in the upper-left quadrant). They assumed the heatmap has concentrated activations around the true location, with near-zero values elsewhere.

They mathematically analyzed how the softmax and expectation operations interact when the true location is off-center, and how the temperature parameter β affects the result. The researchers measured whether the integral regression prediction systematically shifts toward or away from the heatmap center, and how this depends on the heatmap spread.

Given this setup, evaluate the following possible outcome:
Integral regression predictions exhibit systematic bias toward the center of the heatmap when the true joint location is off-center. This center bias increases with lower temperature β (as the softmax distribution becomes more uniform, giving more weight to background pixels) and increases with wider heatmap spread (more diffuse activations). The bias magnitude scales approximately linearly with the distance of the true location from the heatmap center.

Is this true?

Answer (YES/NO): YES